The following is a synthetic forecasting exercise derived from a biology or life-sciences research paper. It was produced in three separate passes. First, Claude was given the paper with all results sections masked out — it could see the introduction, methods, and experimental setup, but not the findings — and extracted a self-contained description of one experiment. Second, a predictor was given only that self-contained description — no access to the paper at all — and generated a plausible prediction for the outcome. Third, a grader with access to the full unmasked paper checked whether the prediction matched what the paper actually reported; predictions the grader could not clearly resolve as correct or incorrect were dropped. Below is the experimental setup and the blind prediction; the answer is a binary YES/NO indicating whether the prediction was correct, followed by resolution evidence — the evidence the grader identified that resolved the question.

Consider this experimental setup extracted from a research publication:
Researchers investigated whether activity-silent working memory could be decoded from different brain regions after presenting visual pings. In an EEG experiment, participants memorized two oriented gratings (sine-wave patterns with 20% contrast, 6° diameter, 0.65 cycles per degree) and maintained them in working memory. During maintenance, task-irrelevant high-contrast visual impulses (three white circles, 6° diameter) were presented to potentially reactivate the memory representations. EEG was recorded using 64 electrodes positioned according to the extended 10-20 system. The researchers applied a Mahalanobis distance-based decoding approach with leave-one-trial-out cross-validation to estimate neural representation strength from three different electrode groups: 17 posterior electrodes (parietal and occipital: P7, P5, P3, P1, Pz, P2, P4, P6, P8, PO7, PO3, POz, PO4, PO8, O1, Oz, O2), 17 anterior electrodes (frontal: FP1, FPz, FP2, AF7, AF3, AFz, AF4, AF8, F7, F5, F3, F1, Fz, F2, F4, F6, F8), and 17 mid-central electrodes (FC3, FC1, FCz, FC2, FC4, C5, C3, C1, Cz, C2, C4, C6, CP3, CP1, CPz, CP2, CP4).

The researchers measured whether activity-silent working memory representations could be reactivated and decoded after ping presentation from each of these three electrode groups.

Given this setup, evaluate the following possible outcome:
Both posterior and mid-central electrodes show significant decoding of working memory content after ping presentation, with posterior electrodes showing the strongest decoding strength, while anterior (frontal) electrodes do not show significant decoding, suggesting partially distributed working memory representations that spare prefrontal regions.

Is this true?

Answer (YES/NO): NO